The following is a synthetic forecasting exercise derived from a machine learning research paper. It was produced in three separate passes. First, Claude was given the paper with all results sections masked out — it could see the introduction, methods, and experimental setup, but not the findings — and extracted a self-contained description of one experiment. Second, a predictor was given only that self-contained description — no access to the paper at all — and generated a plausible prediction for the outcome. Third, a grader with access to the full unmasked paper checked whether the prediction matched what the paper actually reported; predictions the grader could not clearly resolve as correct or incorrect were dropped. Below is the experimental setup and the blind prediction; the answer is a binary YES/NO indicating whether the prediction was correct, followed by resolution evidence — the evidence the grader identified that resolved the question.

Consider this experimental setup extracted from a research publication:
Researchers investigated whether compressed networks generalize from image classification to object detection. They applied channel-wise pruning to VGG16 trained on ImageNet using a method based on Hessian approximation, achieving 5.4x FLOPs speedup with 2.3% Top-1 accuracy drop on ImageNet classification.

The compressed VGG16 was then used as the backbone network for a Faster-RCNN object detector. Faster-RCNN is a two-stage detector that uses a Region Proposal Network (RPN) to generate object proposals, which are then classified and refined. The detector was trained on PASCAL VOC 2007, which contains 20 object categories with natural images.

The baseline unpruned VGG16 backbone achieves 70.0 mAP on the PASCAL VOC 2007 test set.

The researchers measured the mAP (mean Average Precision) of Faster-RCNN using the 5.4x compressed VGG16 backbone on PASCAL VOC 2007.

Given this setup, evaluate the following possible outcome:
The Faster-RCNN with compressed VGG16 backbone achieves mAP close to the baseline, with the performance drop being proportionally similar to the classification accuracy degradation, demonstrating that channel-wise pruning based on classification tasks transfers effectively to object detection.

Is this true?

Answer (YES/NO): NO